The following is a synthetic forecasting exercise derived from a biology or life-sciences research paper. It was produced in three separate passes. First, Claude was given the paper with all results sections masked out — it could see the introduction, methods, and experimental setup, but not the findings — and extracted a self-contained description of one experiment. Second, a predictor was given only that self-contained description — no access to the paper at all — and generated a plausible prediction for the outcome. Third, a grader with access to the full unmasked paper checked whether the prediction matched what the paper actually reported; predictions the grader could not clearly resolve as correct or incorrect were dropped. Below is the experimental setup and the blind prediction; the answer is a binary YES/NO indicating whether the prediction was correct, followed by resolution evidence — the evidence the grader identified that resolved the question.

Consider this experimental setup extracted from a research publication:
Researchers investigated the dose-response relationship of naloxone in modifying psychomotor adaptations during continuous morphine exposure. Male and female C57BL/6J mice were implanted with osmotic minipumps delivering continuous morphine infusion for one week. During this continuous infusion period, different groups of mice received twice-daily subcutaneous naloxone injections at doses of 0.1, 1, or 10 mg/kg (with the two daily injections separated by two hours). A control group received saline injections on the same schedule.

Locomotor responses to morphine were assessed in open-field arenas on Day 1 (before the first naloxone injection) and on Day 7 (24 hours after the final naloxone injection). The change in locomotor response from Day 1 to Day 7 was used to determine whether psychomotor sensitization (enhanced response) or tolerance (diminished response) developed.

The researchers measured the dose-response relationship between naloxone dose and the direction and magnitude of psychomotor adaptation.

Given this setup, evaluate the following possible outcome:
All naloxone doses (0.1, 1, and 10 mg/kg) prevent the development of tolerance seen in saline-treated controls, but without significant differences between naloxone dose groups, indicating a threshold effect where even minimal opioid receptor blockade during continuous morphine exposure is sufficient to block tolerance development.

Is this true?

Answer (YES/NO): NO